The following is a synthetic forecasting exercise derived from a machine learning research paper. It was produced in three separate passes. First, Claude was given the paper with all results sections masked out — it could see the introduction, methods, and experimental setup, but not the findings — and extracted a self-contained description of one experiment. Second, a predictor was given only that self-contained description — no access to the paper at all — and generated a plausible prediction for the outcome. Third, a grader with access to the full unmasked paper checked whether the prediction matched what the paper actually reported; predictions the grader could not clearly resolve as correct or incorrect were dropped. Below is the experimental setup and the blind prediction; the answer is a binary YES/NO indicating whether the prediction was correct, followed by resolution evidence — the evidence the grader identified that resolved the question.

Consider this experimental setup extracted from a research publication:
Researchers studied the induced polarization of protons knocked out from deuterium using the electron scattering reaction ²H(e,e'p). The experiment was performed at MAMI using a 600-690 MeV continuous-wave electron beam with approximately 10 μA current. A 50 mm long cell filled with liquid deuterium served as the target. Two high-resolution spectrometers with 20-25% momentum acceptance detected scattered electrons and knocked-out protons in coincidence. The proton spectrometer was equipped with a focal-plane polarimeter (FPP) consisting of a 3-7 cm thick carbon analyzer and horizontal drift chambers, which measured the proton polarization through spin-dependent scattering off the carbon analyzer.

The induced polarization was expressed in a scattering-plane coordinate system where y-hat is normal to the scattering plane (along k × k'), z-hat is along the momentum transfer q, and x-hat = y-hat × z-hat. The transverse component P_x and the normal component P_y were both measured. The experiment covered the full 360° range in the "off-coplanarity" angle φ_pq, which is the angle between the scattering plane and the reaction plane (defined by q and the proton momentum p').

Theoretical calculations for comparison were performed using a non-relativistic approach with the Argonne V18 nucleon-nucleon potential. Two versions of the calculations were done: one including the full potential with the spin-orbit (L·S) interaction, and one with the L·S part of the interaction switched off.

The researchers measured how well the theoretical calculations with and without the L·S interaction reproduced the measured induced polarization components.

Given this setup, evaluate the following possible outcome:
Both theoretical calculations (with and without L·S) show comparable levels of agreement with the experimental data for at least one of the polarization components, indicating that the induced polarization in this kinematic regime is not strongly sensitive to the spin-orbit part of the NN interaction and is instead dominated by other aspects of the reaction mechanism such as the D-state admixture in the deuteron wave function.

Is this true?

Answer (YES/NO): NO